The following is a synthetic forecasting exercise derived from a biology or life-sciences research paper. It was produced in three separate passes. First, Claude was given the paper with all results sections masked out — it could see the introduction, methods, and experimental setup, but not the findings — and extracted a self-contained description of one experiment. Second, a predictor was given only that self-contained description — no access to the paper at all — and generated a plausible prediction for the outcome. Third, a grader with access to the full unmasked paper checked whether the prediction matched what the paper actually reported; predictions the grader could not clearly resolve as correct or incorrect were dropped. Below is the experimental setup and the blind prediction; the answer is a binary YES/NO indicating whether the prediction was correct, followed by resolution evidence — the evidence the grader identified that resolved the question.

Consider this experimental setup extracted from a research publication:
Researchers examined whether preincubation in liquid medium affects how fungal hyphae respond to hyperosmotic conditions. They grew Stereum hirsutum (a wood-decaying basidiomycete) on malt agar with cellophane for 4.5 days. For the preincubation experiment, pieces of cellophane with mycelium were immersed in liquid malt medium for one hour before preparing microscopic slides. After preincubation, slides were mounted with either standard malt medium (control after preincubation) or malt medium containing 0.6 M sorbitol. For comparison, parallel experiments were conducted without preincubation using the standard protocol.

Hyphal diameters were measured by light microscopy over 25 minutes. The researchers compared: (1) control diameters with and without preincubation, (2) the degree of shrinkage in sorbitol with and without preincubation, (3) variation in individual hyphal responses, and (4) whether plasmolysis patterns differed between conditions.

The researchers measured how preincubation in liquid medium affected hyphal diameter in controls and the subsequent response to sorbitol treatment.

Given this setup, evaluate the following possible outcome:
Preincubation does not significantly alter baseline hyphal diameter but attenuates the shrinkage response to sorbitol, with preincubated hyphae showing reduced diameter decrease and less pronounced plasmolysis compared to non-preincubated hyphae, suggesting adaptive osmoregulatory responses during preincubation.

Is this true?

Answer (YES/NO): NO